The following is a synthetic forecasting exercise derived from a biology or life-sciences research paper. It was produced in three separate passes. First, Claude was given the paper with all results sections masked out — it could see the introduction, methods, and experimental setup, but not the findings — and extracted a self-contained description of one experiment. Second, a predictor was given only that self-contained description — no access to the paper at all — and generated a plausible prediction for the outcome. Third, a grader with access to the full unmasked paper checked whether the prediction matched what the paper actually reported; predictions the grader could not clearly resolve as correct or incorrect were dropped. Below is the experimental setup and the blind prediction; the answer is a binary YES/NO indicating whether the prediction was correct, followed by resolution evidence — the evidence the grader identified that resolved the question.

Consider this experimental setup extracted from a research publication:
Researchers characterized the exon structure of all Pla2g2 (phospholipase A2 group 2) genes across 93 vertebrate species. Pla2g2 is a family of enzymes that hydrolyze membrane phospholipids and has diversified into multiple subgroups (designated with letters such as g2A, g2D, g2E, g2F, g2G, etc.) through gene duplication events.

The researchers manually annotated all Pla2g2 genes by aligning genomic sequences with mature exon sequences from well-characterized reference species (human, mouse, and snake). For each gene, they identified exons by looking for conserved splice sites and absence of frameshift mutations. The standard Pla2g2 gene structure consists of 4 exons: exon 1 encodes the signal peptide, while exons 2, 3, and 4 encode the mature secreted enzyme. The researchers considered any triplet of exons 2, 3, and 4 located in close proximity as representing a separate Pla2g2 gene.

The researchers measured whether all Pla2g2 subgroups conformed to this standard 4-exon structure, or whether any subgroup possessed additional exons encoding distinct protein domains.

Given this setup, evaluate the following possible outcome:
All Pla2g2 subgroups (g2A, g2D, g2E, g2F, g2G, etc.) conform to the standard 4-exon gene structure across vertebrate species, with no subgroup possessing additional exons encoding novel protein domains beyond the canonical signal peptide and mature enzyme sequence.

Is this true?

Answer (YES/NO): NO